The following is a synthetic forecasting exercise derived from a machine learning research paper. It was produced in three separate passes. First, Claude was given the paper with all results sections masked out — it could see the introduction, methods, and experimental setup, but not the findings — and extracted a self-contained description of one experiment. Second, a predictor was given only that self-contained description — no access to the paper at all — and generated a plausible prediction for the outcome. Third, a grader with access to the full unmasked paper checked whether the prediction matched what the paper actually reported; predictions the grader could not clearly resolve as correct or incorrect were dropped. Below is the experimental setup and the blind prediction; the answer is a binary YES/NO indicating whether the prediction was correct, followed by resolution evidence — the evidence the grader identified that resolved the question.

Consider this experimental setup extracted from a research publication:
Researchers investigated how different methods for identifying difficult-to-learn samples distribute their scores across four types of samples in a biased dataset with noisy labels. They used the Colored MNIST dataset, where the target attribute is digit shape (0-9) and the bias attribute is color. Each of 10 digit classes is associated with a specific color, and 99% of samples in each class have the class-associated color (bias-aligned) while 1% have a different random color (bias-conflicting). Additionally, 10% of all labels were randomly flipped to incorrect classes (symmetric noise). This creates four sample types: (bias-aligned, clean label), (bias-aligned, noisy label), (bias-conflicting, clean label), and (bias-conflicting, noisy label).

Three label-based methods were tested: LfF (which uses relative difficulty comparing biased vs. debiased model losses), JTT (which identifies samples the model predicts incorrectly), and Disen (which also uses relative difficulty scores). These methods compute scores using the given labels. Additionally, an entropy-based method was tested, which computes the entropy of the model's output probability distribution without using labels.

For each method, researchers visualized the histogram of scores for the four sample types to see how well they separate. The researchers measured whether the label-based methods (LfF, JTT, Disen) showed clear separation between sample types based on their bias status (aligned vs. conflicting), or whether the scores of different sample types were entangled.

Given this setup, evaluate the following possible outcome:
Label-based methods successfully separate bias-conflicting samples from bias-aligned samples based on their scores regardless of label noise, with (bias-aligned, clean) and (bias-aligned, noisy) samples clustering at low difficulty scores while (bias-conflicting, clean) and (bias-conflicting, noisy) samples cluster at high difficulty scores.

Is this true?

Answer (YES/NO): NO